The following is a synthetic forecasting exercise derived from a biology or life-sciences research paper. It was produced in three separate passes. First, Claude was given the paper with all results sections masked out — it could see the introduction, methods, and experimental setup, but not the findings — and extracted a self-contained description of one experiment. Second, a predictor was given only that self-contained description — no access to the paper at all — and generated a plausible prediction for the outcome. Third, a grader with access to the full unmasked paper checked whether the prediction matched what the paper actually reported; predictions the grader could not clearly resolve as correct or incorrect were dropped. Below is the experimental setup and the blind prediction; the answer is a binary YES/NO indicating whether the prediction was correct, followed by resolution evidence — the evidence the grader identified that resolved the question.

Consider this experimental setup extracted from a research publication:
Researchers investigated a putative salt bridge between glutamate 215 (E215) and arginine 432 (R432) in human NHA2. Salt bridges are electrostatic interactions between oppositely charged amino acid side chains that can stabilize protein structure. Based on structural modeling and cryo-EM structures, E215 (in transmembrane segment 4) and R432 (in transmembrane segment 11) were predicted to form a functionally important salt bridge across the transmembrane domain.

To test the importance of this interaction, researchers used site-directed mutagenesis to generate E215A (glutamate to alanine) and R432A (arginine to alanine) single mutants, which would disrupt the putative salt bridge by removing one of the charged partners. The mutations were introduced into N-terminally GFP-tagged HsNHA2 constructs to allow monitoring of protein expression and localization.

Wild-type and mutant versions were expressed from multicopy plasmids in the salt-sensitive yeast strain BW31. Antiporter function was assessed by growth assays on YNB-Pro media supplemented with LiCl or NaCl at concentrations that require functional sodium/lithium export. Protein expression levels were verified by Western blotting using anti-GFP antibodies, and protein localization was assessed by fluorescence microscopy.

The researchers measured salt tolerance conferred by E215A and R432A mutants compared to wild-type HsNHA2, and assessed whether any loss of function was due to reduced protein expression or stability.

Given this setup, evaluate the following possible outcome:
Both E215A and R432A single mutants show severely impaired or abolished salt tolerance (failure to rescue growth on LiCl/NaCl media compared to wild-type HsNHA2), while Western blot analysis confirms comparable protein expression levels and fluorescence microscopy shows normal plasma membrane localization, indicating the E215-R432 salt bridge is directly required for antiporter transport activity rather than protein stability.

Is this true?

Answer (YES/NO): NO